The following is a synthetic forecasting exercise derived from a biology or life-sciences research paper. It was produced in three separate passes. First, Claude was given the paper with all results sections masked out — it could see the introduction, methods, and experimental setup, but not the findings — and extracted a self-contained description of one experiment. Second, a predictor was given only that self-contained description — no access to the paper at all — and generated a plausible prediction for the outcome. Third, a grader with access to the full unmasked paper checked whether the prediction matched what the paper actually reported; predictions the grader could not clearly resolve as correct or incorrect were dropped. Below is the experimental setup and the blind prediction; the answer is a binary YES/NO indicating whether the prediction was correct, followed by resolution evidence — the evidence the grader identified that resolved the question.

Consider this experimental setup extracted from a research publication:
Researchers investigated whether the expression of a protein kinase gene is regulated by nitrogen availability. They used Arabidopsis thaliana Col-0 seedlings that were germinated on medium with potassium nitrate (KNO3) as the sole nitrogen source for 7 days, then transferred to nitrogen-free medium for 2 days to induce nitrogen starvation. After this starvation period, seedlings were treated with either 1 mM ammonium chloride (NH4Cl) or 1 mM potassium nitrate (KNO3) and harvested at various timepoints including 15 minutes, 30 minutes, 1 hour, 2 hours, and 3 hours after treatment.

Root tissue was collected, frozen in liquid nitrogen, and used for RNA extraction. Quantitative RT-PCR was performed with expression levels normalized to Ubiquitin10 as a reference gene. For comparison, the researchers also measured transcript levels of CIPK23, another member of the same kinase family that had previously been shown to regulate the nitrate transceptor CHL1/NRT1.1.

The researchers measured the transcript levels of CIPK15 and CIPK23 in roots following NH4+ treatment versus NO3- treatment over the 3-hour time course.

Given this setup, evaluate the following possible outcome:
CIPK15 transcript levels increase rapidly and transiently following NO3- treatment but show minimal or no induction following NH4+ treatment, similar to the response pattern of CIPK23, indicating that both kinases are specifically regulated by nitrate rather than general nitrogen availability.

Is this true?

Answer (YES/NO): NO